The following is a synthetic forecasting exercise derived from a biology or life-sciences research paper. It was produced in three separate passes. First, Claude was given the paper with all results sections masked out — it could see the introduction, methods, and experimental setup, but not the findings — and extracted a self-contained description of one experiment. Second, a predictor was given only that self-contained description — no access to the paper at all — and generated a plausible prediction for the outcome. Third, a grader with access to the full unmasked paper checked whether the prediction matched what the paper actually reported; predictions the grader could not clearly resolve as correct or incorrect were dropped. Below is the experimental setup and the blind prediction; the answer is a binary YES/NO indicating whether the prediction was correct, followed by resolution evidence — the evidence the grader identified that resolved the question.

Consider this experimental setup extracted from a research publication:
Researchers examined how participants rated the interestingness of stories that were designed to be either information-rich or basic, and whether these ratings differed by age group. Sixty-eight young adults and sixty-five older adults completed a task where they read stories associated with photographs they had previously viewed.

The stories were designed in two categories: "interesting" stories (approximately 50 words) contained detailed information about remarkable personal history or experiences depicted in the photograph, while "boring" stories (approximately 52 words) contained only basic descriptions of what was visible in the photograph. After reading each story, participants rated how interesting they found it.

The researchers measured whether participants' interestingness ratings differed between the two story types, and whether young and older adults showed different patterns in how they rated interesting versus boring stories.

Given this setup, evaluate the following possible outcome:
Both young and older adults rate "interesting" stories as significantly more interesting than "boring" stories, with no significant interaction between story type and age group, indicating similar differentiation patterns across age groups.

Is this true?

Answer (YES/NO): NO